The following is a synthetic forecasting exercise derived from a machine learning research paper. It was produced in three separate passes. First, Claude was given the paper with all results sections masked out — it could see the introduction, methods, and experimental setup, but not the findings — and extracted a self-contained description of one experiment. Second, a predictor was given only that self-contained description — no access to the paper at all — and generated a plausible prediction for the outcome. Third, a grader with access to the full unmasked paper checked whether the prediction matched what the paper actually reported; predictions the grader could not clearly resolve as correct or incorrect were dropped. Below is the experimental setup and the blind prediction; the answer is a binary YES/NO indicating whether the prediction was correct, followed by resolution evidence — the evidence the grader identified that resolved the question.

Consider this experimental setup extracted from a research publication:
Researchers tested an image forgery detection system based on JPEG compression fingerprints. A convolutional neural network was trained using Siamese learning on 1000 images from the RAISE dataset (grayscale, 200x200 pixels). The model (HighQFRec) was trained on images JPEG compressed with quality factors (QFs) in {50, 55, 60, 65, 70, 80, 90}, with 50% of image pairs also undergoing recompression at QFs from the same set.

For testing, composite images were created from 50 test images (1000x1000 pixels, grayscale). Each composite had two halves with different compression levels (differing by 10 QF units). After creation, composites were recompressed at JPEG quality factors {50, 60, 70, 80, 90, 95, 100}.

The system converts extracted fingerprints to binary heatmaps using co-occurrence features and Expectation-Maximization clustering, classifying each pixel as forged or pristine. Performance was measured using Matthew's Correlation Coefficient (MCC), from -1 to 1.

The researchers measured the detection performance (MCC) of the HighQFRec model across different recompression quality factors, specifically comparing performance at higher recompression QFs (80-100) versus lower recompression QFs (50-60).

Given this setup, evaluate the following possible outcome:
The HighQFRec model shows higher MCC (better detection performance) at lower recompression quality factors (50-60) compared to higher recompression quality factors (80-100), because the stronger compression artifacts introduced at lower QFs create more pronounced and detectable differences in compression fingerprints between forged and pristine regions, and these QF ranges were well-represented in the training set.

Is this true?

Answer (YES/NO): NO